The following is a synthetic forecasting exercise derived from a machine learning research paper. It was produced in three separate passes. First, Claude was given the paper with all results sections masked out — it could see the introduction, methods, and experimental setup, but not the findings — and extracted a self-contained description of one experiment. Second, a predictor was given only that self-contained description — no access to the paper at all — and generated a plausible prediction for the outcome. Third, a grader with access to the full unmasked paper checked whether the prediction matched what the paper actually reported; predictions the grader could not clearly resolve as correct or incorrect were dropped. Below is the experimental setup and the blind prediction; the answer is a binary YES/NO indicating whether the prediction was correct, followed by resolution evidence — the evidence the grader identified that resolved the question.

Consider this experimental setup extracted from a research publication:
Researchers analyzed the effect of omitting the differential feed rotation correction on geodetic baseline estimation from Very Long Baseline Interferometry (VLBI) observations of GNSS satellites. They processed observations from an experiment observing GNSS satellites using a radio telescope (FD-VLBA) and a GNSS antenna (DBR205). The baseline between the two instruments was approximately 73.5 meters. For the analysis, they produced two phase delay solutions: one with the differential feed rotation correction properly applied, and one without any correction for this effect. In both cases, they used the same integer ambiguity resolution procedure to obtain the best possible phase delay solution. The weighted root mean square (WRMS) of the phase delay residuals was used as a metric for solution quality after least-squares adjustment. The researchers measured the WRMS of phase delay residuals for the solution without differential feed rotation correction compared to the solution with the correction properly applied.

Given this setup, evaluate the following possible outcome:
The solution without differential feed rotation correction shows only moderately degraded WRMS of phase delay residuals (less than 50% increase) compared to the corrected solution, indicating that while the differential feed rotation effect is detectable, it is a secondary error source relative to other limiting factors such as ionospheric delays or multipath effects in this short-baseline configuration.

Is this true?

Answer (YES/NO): NO